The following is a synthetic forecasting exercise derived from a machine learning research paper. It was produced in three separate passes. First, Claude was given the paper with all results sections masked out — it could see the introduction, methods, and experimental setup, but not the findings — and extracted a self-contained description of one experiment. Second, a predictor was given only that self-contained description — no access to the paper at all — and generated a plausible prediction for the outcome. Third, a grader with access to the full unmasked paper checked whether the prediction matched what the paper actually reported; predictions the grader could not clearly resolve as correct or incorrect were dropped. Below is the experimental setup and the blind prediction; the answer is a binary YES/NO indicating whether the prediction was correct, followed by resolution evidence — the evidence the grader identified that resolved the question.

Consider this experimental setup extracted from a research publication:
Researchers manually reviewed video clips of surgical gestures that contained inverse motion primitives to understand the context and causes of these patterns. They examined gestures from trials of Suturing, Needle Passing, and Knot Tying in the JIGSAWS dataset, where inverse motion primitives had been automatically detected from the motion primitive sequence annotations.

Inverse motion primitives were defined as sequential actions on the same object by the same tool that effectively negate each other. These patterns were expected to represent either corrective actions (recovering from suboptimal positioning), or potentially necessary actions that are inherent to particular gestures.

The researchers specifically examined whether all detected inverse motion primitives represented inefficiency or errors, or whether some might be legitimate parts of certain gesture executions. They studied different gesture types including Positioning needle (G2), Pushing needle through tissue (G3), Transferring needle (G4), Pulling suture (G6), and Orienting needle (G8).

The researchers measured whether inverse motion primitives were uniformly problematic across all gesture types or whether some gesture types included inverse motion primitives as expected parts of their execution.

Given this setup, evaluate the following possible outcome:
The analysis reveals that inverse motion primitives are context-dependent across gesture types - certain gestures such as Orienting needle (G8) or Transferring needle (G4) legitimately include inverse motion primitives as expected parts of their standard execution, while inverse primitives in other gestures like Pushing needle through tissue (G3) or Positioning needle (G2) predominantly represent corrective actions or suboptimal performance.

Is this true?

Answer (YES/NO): NO